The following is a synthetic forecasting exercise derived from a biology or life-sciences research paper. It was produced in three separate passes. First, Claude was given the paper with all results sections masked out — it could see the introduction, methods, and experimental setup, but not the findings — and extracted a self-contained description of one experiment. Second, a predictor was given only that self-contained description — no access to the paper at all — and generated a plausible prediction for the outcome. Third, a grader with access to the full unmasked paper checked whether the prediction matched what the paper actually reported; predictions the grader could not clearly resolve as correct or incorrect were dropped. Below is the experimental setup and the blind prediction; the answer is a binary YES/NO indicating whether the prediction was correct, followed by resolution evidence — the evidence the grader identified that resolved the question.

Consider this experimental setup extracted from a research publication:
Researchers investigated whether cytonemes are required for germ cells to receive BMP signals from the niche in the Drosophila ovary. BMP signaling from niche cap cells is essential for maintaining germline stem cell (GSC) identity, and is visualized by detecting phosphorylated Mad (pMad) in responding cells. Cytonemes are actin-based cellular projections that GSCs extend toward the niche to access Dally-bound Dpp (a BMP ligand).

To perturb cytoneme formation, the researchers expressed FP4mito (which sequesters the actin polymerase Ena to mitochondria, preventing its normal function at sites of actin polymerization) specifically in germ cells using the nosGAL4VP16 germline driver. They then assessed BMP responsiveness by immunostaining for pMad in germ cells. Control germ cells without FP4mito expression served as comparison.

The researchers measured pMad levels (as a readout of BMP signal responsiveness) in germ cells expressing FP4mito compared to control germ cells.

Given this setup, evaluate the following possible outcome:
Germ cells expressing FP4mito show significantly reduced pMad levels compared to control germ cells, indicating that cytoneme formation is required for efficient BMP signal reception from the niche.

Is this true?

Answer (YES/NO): YES